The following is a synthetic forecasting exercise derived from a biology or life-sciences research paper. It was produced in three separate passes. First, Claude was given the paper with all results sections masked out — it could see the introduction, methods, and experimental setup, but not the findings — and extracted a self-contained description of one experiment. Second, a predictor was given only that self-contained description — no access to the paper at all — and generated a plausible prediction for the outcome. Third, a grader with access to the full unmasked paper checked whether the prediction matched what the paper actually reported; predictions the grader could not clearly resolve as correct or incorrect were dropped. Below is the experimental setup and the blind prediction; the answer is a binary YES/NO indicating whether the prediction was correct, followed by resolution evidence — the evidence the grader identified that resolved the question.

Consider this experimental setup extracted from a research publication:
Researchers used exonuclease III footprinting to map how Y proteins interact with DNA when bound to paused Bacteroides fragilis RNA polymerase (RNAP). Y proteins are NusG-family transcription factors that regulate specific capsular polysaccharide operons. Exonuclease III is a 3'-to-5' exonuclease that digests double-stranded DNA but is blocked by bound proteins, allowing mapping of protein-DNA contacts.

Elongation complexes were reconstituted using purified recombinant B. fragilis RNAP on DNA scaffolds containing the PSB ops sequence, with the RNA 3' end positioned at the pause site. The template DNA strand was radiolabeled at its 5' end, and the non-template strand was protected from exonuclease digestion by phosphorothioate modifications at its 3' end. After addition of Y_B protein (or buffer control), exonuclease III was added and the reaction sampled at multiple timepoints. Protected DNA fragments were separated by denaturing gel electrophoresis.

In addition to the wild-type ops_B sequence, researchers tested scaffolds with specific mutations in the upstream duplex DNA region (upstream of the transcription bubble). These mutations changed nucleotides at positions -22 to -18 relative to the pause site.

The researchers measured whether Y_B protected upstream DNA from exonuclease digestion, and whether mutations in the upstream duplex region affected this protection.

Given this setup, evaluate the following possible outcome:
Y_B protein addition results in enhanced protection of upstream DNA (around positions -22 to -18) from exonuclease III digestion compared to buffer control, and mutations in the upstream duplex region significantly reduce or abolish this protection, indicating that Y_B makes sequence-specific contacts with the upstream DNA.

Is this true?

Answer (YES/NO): YES